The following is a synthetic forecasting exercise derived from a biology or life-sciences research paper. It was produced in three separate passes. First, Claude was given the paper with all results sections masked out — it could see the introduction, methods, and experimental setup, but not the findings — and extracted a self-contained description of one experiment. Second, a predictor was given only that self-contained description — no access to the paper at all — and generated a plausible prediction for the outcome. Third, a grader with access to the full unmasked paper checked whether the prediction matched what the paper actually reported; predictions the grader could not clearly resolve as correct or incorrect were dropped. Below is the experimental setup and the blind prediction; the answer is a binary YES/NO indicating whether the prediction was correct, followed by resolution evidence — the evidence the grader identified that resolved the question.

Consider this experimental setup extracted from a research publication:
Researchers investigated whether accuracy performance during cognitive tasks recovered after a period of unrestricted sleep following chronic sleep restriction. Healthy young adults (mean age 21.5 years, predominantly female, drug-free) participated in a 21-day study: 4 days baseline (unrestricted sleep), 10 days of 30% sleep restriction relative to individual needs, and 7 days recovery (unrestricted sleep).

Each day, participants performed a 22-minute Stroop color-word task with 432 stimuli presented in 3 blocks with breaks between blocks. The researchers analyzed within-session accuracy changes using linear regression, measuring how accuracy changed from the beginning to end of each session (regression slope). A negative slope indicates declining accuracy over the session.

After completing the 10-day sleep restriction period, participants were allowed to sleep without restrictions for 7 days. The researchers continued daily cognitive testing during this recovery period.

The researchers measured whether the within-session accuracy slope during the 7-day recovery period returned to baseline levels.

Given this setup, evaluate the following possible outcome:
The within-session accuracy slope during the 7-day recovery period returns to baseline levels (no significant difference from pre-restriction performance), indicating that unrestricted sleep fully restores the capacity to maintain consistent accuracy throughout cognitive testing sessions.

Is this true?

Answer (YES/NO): NO